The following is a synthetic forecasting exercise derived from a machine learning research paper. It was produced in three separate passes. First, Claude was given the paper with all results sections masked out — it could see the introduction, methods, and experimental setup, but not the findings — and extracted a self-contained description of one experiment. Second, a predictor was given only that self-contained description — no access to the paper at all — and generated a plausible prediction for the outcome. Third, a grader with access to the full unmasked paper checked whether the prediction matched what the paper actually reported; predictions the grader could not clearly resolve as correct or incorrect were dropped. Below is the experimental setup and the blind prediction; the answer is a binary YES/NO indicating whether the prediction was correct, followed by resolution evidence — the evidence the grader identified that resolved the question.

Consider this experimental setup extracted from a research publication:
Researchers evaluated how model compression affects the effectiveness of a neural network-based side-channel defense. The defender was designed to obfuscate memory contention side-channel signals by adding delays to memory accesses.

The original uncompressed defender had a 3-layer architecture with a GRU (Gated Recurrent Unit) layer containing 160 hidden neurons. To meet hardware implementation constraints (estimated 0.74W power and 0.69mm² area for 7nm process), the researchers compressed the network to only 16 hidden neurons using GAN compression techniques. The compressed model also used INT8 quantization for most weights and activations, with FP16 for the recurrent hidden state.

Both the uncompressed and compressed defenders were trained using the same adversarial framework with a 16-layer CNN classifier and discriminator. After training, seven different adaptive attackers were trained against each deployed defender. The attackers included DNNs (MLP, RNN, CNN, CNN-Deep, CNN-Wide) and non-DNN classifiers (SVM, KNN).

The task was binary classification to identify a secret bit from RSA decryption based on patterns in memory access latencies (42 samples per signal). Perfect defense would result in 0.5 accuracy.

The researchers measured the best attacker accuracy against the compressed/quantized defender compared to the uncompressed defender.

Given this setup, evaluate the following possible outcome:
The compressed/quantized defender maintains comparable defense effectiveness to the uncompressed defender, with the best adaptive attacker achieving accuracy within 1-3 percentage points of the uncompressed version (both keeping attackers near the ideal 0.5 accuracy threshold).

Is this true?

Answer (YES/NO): YES